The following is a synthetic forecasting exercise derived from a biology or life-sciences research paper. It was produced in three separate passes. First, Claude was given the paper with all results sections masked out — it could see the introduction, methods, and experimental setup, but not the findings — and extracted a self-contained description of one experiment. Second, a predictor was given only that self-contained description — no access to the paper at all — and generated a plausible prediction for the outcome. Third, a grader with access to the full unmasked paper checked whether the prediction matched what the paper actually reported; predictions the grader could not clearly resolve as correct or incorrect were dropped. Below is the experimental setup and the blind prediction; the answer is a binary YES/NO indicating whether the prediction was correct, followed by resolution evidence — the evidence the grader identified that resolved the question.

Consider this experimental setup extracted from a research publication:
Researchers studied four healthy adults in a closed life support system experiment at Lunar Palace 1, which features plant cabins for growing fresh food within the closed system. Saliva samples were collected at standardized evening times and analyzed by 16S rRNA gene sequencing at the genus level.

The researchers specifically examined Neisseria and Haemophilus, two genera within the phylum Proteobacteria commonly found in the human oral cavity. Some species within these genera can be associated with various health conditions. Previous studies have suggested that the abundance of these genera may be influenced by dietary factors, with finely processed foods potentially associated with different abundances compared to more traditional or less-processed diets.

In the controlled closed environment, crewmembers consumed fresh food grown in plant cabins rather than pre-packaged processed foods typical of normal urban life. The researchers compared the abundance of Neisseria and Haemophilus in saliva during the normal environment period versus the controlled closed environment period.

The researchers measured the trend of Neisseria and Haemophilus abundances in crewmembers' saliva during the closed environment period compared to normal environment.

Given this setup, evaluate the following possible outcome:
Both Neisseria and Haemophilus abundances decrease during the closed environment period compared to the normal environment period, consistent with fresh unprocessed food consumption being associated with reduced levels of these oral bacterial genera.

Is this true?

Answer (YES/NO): NO